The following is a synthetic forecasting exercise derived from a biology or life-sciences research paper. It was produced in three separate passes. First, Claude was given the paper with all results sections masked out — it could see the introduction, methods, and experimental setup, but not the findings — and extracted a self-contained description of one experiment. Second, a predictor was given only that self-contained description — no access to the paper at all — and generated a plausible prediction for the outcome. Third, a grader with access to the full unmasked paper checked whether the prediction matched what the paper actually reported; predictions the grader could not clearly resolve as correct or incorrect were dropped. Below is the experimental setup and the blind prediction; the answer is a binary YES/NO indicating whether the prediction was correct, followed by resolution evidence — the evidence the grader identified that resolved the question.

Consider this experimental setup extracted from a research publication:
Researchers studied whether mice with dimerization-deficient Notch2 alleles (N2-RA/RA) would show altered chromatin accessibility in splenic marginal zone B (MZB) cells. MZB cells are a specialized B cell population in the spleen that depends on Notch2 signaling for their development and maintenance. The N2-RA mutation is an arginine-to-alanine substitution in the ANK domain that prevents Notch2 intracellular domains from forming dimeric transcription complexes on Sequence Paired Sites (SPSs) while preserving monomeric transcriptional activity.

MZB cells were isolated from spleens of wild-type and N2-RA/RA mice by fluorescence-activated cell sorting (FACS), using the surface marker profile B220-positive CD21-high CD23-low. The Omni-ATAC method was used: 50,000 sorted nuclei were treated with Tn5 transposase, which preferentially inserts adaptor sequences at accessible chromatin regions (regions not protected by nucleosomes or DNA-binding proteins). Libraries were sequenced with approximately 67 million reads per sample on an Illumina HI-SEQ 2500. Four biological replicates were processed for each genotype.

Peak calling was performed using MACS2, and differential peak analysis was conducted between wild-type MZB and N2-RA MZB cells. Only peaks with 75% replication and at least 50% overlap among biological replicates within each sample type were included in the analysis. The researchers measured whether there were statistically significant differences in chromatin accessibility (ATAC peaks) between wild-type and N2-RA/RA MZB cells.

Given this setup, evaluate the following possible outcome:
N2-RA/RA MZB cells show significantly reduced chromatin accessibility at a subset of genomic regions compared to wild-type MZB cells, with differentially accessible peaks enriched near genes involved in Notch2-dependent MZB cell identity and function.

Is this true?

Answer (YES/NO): NO